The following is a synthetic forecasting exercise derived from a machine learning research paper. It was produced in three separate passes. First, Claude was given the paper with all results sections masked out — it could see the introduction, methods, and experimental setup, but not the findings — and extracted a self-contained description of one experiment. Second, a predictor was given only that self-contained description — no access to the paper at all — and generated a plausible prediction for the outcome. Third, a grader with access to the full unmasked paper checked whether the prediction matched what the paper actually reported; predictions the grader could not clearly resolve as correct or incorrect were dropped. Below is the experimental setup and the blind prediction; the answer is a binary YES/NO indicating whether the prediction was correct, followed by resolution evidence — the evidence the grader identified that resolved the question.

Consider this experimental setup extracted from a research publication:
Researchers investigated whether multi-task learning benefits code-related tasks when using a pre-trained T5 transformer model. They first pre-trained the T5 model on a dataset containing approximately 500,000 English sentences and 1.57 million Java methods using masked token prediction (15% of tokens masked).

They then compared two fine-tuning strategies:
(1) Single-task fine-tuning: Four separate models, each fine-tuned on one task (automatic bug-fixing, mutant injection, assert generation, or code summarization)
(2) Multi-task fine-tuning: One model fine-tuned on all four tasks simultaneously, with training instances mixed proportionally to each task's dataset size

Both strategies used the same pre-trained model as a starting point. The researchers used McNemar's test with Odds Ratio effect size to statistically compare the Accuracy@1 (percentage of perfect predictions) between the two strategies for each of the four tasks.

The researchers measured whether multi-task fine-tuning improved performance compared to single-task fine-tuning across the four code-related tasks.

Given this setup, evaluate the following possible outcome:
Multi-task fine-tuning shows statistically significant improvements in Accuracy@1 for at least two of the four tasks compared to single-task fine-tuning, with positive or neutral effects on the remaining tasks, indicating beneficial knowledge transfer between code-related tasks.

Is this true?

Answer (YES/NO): NO